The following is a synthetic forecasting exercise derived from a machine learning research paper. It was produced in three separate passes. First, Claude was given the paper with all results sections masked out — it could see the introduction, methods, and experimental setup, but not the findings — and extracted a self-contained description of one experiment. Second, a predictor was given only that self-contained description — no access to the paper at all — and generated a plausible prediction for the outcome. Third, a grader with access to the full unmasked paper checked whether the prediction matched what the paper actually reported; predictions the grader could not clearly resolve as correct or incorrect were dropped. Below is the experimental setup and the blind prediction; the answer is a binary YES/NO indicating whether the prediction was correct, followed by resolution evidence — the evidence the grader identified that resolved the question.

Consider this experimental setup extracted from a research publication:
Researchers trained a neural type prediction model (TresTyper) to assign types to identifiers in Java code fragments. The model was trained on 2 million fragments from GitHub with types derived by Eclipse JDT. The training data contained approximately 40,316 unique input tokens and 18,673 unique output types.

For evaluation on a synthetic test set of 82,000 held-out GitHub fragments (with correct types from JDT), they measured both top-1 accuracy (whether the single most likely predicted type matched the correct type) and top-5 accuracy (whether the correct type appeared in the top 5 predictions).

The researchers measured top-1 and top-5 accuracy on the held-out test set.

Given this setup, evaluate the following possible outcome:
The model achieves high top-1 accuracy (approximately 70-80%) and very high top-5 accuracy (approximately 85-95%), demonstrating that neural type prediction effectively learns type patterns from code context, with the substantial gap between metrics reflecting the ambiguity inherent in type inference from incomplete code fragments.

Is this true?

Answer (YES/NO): NO